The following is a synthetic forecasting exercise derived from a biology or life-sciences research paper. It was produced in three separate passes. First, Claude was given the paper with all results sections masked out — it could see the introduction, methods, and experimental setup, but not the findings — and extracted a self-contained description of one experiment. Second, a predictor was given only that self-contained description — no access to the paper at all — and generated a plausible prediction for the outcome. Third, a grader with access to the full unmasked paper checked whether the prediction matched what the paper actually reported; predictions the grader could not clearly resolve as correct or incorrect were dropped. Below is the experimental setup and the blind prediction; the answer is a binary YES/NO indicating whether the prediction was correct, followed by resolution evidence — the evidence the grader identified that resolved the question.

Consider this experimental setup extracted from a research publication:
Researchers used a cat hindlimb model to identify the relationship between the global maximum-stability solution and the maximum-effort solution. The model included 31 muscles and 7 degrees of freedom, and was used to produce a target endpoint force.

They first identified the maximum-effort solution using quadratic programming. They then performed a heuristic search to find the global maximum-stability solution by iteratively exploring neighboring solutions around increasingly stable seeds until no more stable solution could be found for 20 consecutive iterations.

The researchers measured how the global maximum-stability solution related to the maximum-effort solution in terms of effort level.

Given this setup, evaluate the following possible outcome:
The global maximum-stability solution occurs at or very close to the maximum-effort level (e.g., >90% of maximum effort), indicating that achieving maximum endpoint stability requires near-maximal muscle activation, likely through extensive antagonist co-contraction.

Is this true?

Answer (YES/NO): NO